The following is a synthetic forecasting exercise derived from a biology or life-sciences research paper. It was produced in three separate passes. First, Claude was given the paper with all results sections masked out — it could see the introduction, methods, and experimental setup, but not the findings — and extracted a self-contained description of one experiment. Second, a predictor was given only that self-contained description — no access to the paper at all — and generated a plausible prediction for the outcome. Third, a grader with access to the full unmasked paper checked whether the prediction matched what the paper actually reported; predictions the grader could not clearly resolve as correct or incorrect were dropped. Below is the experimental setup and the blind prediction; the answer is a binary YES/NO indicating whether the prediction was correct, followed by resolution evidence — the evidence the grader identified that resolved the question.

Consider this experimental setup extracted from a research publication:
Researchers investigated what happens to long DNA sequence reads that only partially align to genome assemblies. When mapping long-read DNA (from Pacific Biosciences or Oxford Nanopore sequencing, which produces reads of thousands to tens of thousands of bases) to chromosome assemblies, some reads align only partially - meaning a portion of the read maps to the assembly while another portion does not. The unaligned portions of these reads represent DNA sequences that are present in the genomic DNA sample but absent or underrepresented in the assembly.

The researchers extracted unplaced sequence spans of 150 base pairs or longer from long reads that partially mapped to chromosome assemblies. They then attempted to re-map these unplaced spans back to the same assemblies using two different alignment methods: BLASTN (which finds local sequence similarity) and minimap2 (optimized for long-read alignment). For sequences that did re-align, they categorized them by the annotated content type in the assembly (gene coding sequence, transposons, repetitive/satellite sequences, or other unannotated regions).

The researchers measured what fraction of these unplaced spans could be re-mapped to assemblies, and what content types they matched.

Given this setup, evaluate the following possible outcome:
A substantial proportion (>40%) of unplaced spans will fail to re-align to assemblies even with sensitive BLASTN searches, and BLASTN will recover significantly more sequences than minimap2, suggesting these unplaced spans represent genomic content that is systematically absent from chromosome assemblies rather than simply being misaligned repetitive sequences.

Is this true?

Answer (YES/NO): NO